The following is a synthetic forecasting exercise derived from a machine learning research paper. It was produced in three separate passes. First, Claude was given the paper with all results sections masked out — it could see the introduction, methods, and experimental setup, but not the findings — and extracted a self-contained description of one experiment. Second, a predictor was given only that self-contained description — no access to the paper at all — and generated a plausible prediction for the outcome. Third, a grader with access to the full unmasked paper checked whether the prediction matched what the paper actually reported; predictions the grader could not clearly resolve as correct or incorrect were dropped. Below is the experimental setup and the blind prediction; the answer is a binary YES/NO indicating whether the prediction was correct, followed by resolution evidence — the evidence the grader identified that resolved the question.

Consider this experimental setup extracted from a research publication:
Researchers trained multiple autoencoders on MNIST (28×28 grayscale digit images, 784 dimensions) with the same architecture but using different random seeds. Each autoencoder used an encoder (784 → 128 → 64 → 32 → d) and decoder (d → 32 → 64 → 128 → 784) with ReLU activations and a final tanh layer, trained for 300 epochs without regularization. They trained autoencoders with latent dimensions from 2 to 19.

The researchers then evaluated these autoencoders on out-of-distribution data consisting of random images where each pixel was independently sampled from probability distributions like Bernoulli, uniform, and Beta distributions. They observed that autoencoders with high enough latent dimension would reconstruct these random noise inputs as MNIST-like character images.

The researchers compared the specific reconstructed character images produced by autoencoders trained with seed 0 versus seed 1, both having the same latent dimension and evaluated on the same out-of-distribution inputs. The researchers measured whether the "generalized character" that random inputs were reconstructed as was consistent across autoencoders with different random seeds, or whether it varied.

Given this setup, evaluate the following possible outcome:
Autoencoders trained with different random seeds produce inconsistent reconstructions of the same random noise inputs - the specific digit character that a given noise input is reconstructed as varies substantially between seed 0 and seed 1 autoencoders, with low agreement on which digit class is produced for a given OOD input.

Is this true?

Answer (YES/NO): YES